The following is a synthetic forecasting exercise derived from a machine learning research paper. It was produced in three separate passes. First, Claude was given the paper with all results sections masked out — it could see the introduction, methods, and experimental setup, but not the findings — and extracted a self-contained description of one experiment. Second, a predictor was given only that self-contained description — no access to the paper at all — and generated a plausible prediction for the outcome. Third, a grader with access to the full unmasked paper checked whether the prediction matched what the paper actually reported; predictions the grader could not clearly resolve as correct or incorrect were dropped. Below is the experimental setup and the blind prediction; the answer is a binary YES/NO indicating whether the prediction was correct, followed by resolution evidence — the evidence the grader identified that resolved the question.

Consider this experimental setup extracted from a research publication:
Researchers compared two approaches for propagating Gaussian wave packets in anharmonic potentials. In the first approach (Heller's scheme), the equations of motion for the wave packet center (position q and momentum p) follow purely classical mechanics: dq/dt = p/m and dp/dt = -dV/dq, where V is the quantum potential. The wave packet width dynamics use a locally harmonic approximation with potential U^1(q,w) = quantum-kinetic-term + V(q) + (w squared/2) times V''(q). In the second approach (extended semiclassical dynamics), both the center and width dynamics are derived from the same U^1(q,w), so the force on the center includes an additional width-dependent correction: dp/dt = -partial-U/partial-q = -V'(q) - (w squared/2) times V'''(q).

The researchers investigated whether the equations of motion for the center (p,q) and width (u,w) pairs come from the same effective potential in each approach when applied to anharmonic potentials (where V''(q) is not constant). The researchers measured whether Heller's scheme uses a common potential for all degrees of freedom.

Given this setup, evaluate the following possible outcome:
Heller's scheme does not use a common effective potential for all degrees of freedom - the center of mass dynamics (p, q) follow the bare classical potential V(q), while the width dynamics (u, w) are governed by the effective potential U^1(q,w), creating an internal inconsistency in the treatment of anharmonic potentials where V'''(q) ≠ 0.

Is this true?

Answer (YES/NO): YES